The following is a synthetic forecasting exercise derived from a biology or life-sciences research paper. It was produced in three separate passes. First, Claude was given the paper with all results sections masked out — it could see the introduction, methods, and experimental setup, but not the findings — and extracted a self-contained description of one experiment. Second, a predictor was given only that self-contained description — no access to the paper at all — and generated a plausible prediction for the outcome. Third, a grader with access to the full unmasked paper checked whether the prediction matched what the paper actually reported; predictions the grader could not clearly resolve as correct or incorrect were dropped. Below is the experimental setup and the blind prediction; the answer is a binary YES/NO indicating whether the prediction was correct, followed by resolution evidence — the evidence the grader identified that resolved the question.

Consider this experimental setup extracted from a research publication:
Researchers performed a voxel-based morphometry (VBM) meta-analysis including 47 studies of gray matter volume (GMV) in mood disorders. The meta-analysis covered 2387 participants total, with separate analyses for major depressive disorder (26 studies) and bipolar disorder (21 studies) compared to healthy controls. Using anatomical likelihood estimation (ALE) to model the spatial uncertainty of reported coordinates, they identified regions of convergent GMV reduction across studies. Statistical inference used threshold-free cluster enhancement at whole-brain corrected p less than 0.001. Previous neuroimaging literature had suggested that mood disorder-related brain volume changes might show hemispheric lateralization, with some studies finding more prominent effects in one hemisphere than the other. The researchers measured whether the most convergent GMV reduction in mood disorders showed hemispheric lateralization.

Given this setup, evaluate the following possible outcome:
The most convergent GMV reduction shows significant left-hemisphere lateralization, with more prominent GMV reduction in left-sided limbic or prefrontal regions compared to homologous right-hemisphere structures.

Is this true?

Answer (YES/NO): NO